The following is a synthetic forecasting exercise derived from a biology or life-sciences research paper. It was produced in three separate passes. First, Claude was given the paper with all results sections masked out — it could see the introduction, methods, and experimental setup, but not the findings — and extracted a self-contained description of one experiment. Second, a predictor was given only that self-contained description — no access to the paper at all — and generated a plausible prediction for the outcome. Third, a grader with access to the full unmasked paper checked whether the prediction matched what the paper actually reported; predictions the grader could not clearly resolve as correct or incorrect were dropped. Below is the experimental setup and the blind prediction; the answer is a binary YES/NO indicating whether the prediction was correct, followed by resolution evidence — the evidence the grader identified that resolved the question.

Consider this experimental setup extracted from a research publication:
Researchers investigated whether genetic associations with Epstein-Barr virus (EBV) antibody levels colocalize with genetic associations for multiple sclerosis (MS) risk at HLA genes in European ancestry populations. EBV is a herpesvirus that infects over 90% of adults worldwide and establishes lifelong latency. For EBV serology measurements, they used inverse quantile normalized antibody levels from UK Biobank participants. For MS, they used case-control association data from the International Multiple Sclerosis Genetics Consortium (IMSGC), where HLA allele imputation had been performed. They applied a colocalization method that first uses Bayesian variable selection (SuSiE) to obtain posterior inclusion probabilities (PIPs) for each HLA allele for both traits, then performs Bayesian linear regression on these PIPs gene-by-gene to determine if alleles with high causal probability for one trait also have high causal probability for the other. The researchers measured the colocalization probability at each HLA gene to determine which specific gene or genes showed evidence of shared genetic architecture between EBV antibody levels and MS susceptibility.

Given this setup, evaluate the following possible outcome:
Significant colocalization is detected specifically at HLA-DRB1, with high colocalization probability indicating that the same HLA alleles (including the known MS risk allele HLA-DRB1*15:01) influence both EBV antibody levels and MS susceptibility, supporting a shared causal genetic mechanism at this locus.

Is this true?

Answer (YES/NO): YES